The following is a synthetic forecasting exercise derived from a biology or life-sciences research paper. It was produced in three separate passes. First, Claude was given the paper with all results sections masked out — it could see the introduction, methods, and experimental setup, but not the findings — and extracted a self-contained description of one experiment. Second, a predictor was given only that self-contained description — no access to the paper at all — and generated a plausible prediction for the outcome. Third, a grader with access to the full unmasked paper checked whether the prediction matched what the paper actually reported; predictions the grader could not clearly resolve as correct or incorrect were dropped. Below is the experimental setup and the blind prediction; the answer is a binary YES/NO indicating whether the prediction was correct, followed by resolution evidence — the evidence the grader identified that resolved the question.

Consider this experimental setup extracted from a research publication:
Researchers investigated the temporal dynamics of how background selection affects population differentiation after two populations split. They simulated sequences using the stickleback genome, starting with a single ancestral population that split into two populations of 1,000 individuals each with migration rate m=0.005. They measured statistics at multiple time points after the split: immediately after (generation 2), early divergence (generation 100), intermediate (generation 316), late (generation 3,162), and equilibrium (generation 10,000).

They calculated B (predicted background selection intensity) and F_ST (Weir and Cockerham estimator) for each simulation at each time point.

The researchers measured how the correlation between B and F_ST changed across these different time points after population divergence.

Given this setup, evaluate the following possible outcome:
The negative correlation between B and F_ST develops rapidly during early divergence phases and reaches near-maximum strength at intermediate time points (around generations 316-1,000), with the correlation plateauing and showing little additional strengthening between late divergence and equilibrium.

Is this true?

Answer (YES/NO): NO